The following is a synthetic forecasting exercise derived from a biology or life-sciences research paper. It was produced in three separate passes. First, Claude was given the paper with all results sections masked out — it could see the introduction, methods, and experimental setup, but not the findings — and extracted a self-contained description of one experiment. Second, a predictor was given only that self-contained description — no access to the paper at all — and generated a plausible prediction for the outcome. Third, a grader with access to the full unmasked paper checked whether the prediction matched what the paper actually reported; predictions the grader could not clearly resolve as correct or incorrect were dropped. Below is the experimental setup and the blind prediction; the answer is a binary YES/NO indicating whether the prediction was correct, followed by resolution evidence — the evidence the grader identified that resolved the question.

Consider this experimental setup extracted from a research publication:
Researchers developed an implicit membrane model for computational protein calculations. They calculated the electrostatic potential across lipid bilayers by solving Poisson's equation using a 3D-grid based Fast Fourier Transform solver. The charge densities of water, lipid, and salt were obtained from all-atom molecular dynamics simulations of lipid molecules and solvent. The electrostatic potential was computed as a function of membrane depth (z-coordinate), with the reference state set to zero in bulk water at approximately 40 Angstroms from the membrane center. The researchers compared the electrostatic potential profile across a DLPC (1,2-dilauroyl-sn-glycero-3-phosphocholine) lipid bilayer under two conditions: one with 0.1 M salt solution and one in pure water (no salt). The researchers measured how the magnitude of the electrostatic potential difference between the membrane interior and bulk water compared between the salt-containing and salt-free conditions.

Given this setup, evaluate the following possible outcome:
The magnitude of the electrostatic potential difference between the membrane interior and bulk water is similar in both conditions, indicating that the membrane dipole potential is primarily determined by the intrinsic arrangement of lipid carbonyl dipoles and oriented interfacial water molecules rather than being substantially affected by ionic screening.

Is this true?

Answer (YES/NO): NO